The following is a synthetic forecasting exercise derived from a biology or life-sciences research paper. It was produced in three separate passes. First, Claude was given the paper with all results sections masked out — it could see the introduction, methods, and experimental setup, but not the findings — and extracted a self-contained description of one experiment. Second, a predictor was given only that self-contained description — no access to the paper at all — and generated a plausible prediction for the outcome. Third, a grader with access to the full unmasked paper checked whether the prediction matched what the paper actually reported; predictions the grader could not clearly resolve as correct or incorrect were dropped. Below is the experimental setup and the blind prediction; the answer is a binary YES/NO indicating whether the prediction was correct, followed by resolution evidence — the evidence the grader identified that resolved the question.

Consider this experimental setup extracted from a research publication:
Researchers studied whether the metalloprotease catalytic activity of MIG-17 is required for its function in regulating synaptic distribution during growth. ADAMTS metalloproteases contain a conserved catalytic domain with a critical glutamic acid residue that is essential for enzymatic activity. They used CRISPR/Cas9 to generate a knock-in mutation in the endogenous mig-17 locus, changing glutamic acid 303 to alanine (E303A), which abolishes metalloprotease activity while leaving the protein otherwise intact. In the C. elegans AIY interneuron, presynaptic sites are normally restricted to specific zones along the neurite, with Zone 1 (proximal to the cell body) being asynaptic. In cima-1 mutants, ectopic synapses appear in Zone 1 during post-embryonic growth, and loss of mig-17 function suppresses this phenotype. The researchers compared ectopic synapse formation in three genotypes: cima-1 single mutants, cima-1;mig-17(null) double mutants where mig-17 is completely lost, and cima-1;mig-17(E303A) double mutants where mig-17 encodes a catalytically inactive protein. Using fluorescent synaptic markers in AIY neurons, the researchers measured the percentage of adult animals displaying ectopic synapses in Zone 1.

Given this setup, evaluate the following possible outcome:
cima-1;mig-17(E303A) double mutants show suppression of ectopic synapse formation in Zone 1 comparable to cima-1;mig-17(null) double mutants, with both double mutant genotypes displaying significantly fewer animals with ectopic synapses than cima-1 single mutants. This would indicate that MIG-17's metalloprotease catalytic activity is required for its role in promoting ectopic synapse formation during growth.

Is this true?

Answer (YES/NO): YES